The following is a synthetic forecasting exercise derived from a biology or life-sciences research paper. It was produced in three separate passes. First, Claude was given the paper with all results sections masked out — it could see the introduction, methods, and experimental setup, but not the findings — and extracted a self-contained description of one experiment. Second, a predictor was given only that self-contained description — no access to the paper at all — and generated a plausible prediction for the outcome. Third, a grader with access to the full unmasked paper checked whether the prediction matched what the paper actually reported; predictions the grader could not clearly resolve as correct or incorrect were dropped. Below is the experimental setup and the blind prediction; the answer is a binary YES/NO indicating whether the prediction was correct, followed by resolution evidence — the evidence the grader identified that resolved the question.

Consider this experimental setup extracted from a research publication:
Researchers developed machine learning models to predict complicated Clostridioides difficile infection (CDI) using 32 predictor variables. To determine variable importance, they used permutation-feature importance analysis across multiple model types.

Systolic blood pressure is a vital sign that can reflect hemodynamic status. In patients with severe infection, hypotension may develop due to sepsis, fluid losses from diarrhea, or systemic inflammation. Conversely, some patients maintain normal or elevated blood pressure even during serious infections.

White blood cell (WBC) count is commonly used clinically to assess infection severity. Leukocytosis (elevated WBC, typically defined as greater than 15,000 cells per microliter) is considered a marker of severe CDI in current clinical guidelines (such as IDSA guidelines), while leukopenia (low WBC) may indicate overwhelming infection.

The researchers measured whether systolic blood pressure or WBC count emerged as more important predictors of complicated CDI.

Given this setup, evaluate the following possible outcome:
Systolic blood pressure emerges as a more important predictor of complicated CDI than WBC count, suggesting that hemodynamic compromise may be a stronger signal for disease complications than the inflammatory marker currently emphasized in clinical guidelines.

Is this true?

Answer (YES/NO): YES